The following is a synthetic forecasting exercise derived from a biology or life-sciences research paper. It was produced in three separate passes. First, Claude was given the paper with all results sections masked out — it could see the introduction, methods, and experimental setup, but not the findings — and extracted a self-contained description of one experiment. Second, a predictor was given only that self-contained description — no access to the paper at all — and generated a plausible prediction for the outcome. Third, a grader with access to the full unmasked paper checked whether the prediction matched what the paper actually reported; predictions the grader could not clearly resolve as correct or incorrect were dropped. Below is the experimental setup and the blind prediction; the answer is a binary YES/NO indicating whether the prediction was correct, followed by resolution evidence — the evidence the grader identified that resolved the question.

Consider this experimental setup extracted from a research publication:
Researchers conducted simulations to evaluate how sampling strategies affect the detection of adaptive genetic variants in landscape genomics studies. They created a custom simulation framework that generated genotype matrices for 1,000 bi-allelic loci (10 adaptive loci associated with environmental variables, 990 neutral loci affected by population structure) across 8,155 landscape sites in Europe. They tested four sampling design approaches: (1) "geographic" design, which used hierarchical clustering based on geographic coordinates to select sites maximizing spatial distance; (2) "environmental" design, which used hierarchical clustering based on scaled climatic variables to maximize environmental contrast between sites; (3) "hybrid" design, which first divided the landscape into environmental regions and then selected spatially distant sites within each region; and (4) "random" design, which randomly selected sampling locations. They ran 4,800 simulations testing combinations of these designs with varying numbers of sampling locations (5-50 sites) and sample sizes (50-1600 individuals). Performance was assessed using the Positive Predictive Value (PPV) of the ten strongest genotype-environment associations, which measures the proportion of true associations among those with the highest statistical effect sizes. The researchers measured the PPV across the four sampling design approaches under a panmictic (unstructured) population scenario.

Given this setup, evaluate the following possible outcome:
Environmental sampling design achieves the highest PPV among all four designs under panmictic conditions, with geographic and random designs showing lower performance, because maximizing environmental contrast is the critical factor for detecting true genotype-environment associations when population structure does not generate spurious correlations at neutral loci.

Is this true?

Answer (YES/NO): NO